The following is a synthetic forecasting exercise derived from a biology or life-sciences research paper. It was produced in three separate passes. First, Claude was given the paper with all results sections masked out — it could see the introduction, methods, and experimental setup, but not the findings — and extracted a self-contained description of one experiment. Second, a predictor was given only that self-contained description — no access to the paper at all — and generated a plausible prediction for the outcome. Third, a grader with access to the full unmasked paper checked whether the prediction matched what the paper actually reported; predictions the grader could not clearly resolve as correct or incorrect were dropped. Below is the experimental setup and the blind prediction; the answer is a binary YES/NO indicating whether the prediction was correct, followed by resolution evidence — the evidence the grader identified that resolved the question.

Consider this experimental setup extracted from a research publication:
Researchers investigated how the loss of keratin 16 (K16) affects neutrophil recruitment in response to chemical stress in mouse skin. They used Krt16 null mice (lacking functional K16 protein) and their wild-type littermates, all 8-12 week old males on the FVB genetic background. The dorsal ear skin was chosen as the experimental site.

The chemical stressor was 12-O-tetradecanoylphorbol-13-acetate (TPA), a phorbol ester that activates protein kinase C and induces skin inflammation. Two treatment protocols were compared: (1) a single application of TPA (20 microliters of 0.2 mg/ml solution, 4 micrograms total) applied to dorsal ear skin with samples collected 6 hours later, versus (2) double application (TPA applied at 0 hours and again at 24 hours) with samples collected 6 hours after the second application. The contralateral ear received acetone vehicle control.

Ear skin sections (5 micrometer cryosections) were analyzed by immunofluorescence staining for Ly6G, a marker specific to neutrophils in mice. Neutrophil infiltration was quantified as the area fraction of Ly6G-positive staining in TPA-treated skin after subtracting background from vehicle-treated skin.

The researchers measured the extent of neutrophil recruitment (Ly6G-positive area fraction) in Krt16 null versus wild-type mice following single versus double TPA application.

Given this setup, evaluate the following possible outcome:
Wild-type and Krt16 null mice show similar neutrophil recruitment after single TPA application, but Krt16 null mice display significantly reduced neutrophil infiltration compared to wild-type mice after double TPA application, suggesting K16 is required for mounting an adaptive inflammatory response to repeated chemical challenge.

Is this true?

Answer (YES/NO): NO